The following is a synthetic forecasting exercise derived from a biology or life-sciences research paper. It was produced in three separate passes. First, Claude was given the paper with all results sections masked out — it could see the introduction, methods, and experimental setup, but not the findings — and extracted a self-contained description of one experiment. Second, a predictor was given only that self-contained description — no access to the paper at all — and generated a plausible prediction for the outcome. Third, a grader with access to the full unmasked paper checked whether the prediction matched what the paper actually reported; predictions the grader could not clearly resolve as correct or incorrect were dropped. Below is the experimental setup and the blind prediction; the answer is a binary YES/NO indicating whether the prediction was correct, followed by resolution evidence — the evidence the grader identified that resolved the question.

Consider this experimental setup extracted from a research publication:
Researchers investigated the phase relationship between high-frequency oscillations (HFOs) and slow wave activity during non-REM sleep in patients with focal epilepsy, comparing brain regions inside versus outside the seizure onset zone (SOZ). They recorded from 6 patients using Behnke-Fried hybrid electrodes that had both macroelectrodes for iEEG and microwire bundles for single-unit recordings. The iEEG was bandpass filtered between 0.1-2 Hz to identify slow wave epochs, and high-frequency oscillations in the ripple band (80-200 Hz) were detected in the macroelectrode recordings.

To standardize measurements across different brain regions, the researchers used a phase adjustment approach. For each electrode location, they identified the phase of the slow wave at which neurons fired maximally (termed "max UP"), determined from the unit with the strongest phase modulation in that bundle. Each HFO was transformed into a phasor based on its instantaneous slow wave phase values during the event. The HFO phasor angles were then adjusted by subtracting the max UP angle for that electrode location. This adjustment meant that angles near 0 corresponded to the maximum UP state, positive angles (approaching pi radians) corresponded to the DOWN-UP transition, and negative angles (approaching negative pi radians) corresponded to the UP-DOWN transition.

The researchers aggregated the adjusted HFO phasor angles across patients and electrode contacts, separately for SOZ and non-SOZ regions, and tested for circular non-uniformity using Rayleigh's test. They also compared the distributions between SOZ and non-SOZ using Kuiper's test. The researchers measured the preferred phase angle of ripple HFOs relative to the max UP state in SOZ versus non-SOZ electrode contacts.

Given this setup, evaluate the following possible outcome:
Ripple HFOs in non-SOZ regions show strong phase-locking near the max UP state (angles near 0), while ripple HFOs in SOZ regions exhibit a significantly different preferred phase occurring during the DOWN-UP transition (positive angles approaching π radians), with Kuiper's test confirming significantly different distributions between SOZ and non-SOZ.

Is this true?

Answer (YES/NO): NO